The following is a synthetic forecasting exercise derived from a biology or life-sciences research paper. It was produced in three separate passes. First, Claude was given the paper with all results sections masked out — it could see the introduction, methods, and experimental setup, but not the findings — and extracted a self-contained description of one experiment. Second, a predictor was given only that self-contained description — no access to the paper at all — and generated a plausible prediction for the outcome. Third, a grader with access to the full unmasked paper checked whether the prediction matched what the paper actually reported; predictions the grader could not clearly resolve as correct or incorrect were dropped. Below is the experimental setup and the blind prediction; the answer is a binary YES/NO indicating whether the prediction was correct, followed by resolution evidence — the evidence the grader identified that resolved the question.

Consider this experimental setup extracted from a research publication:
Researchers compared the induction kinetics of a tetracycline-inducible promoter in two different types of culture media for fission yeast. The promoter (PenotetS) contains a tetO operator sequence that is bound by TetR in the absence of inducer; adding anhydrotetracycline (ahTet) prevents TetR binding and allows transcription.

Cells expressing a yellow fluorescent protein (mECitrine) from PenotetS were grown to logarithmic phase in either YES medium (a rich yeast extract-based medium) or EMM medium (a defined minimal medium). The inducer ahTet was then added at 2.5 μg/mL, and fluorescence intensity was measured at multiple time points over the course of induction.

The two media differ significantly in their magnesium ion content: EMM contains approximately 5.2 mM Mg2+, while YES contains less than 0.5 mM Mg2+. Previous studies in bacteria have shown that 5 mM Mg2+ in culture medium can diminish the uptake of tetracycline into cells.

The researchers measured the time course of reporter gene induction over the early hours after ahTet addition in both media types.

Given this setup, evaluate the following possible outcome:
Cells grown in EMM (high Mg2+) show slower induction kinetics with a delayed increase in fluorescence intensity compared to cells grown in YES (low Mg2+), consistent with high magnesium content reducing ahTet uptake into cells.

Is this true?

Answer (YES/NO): YES